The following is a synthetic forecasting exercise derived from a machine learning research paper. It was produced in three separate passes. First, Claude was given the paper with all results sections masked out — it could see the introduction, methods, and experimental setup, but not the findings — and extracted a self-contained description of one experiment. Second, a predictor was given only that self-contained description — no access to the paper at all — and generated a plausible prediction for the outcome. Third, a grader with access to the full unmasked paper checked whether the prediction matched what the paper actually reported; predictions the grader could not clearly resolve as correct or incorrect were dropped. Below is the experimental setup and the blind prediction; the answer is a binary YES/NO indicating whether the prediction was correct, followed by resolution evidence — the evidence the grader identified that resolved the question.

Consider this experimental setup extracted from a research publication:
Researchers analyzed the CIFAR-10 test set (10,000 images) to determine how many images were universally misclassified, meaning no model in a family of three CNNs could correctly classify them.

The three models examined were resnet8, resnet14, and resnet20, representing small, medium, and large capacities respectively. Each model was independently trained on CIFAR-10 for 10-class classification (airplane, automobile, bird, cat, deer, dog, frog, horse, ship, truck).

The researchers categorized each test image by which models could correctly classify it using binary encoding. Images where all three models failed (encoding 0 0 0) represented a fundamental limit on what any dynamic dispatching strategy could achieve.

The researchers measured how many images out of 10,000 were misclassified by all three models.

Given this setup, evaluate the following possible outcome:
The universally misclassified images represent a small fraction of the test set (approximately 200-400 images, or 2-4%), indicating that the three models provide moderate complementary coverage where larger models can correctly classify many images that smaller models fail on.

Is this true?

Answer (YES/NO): NO